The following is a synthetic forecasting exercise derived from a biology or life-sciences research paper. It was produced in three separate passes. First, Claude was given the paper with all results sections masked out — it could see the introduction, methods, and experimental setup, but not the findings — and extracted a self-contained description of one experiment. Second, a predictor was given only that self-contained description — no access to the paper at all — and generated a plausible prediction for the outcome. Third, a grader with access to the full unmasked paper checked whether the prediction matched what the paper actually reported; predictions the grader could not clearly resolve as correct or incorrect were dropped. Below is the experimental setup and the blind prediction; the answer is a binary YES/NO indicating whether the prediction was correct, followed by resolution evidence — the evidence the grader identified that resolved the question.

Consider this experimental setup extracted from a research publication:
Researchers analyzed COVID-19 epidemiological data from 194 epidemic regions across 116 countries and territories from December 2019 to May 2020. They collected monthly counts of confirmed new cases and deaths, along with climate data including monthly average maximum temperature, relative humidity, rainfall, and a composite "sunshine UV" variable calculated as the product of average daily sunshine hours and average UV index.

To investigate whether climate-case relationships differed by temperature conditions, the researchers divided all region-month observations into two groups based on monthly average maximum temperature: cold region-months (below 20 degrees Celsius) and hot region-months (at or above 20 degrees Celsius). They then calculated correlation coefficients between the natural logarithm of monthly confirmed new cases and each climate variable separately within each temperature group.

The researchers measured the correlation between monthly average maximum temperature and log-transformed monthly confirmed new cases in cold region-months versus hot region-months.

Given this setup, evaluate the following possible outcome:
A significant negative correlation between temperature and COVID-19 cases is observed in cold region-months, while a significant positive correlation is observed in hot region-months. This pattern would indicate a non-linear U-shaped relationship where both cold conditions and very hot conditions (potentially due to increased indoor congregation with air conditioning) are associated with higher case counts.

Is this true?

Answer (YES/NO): NO